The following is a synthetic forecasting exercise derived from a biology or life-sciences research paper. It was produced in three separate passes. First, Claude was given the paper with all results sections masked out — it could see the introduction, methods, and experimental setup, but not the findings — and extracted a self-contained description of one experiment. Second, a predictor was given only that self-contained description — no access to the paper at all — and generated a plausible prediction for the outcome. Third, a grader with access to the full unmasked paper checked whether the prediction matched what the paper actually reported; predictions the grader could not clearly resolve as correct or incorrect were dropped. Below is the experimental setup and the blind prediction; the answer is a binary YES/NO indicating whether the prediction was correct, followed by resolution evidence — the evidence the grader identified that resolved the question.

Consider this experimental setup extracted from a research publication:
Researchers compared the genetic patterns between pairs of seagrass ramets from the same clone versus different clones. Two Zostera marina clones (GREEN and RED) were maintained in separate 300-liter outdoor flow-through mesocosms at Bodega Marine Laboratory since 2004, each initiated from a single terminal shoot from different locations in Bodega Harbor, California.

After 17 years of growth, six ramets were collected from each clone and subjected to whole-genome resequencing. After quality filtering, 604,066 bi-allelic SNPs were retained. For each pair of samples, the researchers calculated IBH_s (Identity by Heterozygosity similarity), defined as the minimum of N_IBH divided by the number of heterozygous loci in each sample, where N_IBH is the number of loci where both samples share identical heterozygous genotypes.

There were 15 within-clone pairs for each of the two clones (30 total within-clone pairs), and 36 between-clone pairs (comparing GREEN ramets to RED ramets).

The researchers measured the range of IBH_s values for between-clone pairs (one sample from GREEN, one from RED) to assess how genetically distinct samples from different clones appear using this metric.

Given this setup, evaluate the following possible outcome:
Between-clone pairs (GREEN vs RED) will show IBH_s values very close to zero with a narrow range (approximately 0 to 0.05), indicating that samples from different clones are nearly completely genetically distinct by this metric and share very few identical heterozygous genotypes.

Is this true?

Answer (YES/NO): NO